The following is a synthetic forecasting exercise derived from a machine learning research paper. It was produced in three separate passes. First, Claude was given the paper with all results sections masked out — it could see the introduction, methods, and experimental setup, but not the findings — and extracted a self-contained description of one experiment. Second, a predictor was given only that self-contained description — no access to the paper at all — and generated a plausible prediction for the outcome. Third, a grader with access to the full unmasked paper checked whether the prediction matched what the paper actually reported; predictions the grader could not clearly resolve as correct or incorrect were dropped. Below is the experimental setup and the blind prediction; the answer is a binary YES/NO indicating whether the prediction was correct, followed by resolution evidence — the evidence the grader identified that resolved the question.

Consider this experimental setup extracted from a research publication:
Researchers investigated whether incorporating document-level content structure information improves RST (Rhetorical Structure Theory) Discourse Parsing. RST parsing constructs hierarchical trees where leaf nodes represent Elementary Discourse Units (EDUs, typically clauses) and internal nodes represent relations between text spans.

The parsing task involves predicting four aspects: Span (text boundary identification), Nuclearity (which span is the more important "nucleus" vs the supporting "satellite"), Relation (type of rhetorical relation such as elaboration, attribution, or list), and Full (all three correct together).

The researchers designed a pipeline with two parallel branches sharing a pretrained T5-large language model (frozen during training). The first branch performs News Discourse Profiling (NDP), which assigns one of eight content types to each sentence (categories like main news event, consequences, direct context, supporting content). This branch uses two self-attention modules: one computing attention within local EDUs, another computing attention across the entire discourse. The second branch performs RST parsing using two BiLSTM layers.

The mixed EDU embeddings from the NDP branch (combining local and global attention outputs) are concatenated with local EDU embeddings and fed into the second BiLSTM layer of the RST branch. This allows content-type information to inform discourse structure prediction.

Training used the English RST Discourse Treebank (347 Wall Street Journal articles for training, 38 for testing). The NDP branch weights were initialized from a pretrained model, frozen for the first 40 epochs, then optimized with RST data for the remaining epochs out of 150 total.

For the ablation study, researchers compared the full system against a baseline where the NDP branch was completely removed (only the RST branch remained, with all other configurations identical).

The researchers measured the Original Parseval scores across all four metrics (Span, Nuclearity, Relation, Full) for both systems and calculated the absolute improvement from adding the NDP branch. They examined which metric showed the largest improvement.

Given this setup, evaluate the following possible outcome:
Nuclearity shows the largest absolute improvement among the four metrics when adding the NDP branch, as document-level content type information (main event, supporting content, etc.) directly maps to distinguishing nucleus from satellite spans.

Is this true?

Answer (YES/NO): YES